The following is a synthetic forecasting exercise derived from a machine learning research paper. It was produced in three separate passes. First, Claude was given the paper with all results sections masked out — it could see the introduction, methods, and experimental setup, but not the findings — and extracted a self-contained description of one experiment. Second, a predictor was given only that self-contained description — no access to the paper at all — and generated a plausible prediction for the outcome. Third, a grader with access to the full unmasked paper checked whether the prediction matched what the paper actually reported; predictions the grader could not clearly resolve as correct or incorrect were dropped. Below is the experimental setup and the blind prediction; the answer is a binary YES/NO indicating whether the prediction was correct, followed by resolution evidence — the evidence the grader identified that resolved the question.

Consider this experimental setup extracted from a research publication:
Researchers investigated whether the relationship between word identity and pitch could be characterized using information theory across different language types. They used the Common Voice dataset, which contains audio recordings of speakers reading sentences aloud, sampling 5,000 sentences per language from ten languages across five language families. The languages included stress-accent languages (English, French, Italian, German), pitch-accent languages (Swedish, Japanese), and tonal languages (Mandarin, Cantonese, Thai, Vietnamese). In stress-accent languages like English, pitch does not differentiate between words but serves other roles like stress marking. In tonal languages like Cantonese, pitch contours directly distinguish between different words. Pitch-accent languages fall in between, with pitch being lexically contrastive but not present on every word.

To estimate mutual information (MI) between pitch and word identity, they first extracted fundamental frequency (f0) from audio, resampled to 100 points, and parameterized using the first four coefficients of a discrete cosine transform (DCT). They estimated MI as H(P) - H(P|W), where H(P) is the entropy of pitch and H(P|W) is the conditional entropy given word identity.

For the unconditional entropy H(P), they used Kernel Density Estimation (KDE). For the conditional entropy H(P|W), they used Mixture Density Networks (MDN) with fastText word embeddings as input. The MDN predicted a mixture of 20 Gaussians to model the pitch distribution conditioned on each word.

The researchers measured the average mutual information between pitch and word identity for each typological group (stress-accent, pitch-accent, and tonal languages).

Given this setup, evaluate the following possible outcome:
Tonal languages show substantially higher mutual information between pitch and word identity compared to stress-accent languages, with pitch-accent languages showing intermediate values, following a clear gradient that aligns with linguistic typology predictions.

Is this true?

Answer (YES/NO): YES